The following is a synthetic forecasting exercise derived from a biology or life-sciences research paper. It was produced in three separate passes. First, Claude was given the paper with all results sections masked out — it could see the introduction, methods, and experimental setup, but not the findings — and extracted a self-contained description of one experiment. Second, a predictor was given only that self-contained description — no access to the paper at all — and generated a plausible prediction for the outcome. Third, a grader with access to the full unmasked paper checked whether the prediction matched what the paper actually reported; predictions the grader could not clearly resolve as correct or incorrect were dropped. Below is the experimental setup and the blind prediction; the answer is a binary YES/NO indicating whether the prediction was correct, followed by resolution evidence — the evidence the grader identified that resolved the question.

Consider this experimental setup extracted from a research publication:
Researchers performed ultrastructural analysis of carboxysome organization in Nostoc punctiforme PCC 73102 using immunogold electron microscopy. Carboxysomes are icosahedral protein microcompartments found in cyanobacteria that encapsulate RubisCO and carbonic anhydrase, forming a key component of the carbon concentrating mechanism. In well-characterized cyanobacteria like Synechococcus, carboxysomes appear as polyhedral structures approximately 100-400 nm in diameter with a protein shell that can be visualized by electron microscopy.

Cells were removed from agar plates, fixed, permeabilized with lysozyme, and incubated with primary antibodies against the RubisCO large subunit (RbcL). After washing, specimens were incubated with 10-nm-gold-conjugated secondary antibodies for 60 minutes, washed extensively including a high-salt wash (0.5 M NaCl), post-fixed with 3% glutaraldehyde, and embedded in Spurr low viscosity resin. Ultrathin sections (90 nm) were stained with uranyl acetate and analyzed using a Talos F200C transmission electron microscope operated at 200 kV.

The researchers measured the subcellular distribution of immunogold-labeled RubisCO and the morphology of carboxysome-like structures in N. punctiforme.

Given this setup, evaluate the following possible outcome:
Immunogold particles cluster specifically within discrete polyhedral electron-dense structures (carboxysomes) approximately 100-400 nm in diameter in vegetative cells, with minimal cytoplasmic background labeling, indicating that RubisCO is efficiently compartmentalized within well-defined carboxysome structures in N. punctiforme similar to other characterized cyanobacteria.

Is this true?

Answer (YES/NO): NO